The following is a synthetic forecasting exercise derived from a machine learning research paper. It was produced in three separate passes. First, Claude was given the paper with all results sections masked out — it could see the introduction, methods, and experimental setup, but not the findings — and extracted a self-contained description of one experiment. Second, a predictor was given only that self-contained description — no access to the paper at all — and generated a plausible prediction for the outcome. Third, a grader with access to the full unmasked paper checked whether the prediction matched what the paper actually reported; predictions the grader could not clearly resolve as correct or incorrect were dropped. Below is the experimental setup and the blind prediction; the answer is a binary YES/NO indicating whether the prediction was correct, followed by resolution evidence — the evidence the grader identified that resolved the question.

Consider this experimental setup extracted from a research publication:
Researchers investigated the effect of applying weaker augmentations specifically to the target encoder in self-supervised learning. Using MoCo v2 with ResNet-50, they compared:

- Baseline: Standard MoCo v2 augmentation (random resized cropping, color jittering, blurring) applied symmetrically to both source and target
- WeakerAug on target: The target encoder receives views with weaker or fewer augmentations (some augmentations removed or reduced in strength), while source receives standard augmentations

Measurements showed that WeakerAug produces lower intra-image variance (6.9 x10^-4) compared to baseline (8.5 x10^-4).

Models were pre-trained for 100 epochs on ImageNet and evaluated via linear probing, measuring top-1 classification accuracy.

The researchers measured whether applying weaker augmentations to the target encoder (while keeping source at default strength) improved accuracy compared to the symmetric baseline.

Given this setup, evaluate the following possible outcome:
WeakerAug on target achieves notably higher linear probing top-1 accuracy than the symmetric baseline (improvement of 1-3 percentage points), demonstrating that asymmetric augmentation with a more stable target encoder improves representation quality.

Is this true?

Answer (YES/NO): YES